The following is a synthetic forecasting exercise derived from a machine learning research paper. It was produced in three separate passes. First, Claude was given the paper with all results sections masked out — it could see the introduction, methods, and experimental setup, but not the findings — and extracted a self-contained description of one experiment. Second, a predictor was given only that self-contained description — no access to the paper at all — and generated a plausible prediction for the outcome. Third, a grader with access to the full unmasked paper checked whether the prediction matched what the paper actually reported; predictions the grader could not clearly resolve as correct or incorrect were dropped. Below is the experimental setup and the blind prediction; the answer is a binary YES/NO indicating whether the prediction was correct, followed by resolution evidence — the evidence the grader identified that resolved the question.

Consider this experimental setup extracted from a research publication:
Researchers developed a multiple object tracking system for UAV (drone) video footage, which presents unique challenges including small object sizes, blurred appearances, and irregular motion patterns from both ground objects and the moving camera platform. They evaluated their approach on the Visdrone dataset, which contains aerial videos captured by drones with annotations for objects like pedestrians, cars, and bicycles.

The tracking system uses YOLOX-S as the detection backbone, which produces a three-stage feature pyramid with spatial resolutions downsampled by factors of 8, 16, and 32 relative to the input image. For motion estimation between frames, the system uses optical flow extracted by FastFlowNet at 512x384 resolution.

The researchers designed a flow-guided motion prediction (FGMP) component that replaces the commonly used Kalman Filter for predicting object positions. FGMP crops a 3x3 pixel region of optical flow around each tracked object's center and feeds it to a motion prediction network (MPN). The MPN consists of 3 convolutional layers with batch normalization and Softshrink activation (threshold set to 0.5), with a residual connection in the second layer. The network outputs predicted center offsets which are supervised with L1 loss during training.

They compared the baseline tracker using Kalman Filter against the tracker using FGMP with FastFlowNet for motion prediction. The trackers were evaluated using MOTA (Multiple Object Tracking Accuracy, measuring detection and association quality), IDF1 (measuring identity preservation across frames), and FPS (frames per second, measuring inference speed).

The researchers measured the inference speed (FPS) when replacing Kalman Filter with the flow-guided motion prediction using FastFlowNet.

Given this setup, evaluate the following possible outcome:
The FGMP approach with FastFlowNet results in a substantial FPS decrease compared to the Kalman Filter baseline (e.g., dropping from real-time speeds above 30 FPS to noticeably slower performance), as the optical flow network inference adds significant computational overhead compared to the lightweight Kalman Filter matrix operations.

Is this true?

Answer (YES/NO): NO